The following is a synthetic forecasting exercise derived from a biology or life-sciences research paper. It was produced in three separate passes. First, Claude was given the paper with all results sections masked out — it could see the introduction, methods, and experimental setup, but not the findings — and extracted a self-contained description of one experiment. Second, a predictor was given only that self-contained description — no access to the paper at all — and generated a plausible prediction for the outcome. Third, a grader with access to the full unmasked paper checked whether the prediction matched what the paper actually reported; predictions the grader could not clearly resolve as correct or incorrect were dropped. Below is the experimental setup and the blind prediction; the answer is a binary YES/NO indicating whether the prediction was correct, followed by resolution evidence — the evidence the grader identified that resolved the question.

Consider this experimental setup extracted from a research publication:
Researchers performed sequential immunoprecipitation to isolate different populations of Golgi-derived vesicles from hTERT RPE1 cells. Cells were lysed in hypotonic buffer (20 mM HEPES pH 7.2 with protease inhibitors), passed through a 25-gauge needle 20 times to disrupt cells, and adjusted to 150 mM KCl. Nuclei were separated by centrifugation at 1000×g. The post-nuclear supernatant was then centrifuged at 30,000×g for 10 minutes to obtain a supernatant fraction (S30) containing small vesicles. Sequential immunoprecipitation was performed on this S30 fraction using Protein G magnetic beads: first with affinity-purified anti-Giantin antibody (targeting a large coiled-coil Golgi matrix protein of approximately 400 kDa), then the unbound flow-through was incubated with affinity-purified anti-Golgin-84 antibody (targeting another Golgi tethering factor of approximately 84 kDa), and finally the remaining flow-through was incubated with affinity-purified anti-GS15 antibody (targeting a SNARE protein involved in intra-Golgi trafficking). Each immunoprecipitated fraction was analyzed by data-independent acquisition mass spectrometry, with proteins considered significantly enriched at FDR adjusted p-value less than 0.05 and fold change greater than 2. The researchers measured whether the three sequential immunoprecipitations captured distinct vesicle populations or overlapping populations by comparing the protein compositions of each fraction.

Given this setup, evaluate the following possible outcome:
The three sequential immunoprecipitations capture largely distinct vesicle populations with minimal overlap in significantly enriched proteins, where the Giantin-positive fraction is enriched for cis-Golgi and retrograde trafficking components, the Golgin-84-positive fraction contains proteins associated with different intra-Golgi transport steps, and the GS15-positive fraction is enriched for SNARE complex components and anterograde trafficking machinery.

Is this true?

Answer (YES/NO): NO